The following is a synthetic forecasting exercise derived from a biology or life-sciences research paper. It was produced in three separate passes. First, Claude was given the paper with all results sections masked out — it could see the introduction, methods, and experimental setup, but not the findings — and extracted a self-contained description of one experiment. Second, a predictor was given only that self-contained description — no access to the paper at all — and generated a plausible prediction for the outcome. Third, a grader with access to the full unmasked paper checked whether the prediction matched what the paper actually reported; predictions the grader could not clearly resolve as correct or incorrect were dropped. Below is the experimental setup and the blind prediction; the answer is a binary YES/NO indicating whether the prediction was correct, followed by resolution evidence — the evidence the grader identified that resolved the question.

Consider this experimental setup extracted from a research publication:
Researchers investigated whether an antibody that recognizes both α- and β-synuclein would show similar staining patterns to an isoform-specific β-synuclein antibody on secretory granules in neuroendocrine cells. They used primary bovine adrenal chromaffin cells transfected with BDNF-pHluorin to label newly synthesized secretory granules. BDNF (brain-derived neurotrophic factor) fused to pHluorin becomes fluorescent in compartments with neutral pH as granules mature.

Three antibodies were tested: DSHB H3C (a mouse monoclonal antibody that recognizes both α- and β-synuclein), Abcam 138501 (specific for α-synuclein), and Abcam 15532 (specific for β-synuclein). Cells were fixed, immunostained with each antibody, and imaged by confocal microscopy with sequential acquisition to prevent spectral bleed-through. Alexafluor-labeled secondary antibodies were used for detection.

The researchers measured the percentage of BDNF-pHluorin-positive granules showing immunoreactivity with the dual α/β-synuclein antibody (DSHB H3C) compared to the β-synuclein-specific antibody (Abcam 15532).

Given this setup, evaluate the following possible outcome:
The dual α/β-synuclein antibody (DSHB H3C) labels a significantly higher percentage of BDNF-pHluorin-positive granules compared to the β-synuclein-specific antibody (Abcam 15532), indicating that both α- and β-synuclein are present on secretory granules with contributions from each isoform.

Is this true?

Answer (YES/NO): NO